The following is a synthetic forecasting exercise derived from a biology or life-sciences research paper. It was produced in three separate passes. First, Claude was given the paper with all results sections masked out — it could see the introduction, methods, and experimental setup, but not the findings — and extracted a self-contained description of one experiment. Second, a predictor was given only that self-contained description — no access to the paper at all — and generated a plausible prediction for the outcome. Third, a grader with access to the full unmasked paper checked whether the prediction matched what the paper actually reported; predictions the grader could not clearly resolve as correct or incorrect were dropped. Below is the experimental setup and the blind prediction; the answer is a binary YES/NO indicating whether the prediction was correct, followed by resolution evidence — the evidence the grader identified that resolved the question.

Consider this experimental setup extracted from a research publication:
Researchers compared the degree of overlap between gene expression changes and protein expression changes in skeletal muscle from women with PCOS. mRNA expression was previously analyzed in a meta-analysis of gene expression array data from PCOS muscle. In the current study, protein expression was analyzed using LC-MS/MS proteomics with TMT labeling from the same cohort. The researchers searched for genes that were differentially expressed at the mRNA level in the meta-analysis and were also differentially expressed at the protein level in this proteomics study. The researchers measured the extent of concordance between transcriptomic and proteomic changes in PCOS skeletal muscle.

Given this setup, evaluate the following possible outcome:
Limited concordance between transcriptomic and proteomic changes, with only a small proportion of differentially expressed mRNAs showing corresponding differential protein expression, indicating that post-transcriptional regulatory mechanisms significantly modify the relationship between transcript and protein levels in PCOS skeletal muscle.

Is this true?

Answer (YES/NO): YES